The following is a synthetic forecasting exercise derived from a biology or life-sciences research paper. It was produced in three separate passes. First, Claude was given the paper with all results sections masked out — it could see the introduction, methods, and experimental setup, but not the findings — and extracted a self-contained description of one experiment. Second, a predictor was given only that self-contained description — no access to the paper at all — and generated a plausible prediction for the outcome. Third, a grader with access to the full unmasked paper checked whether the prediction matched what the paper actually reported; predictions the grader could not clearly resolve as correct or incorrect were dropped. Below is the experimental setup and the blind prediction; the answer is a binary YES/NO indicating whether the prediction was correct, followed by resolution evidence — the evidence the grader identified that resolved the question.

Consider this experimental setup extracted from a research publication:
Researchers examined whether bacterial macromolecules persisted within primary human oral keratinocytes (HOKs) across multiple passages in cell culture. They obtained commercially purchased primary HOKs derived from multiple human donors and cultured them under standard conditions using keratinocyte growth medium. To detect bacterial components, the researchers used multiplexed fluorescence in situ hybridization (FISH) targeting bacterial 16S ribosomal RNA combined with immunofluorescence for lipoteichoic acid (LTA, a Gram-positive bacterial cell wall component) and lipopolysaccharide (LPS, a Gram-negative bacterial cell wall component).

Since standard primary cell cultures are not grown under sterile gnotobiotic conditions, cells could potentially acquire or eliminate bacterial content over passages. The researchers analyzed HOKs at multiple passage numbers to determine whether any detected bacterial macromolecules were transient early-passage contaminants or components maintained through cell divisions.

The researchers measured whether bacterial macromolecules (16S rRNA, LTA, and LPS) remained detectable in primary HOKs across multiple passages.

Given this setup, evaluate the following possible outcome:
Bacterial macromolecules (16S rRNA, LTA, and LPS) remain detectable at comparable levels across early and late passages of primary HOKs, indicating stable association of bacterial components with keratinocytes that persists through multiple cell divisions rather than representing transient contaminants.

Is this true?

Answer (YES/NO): YES